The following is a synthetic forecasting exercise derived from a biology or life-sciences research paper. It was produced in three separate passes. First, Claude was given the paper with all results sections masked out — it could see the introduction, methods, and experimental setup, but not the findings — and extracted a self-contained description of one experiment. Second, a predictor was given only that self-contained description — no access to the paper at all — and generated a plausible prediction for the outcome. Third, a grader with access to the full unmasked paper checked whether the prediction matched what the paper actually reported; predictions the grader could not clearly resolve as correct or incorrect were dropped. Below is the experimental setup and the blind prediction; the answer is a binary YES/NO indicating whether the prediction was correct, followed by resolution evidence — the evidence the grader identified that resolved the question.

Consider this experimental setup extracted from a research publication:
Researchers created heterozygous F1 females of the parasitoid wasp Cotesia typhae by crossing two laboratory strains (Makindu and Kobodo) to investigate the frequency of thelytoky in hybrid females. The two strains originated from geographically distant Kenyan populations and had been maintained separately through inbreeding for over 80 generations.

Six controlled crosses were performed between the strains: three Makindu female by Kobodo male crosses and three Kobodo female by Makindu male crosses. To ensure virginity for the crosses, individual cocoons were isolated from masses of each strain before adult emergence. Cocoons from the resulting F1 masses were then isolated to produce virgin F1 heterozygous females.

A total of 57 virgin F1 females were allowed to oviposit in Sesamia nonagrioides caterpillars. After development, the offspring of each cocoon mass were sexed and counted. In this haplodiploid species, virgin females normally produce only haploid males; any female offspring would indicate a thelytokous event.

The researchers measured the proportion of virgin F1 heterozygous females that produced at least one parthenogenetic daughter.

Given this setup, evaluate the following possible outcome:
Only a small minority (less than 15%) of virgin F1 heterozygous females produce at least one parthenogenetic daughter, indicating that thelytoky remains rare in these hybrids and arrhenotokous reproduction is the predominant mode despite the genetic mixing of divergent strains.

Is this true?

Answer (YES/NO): YES